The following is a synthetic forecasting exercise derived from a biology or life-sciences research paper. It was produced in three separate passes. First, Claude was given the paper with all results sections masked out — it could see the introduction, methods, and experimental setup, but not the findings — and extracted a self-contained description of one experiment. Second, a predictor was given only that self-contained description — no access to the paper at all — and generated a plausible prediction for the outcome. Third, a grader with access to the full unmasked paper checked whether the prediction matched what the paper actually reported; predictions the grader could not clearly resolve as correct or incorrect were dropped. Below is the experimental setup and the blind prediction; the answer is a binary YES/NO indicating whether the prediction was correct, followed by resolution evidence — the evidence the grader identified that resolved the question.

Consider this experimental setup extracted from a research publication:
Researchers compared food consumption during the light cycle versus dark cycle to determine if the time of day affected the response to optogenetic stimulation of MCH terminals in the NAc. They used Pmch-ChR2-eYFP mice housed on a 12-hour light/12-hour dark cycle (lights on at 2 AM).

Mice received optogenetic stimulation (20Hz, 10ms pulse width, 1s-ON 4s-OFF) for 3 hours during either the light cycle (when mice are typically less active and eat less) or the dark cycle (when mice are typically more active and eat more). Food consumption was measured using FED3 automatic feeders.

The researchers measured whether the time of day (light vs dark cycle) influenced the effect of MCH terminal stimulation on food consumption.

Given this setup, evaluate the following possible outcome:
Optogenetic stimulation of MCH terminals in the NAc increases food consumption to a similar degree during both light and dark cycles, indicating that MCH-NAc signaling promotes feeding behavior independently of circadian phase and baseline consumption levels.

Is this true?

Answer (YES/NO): NO